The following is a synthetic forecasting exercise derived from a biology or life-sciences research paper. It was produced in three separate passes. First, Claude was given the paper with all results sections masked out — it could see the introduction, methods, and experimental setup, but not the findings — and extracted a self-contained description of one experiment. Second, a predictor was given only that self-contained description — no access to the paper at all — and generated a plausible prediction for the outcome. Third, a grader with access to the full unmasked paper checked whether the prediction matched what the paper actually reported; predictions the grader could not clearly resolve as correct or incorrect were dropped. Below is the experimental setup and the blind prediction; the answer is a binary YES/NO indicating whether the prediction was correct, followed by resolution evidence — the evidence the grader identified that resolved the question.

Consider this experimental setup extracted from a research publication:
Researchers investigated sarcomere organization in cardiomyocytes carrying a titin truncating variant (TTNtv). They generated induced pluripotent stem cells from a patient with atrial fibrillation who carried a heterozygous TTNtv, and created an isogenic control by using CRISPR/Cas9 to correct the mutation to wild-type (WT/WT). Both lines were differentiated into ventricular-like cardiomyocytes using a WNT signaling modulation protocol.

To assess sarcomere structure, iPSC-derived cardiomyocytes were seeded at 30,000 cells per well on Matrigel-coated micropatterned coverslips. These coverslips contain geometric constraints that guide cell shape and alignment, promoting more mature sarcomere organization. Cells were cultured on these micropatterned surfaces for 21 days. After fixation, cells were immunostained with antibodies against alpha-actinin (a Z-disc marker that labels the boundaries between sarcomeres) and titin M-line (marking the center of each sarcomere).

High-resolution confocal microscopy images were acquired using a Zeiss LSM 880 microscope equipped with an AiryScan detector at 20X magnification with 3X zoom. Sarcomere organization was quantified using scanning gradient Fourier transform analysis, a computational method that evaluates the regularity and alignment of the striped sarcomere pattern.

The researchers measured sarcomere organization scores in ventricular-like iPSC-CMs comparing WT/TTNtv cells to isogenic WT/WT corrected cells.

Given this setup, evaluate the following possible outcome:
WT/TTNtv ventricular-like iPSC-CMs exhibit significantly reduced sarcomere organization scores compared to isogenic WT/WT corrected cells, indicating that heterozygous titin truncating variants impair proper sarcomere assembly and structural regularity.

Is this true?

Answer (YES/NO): YES